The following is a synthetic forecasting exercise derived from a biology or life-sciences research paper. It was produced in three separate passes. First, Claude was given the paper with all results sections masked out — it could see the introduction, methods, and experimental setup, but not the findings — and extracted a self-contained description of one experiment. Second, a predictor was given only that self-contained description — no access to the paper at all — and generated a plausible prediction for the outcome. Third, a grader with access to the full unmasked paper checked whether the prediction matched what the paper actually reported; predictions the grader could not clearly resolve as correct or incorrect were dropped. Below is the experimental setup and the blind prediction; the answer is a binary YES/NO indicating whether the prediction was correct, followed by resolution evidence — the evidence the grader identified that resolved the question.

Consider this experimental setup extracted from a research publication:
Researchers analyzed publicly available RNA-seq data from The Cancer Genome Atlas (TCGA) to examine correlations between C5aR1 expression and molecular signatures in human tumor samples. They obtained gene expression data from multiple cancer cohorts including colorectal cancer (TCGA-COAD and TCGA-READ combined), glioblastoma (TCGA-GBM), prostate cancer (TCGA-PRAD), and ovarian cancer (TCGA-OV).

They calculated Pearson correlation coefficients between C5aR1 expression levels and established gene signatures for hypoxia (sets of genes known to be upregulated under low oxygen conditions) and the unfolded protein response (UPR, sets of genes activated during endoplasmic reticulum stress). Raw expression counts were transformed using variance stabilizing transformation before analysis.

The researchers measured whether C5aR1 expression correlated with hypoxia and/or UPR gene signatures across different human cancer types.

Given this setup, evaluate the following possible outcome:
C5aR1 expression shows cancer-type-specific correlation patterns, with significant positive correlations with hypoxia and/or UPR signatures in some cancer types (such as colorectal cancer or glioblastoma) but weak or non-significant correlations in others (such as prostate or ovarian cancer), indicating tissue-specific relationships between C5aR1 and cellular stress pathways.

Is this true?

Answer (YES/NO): NO